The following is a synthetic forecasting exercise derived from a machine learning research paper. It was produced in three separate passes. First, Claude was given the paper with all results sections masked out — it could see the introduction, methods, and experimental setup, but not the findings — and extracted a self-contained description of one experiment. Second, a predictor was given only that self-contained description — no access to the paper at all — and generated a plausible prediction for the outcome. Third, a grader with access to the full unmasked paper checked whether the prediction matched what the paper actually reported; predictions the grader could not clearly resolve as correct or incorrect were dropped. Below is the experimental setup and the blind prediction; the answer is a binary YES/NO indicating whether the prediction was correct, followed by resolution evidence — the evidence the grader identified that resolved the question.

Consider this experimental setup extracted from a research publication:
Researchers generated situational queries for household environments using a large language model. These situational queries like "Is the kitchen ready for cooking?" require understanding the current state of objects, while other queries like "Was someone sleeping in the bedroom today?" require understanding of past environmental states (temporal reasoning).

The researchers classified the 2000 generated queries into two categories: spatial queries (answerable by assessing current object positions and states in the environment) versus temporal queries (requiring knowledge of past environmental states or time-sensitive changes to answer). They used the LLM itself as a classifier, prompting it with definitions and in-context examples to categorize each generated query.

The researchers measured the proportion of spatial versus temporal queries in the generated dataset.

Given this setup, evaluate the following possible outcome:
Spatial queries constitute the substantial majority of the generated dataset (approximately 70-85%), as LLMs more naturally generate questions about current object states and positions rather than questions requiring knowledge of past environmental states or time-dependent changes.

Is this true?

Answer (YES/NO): YES